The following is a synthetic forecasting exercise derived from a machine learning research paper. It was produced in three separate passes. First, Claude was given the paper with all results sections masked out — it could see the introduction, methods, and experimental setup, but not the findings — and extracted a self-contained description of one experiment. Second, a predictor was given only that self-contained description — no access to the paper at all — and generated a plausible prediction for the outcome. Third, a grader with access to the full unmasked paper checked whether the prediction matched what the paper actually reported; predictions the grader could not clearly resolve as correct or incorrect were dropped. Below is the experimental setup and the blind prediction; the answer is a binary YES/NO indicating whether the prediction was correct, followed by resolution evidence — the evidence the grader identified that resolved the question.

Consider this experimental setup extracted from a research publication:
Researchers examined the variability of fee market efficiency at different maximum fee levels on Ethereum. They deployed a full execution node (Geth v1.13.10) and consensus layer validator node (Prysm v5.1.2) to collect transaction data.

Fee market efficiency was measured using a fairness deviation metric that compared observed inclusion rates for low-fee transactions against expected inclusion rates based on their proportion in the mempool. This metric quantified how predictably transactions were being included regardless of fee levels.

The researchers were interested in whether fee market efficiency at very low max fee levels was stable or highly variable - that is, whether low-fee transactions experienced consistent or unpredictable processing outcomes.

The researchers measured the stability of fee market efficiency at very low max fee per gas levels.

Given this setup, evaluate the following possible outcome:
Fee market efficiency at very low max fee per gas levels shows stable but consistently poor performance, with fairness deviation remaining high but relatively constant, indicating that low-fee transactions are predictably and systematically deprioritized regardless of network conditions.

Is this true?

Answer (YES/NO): NO